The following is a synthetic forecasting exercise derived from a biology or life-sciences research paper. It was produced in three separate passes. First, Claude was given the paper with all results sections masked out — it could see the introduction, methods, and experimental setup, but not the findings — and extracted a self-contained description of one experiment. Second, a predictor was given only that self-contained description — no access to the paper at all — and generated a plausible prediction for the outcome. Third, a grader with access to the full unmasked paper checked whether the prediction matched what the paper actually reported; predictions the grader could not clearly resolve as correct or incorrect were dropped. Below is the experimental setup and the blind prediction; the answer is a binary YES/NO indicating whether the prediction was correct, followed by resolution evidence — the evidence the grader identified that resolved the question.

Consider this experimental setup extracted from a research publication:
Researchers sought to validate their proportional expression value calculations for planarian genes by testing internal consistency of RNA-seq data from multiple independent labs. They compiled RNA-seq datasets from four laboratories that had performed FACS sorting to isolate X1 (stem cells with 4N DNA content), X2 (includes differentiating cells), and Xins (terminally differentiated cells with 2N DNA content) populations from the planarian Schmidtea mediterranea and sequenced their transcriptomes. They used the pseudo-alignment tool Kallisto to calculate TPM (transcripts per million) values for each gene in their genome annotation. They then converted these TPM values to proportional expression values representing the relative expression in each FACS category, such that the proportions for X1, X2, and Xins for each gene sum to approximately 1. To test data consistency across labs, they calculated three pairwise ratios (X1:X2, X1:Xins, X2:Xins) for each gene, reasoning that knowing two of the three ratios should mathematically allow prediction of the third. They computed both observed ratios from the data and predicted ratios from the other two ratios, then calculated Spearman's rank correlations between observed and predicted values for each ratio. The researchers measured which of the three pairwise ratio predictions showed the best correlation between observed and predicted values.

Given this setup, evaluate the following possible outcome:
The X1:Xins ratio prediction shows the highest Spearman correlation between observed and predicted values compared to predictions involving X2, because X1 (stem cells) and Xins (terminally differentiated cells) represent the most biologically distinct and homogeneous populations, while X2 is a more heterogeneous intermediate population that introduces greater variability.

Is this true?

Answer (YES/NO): NO